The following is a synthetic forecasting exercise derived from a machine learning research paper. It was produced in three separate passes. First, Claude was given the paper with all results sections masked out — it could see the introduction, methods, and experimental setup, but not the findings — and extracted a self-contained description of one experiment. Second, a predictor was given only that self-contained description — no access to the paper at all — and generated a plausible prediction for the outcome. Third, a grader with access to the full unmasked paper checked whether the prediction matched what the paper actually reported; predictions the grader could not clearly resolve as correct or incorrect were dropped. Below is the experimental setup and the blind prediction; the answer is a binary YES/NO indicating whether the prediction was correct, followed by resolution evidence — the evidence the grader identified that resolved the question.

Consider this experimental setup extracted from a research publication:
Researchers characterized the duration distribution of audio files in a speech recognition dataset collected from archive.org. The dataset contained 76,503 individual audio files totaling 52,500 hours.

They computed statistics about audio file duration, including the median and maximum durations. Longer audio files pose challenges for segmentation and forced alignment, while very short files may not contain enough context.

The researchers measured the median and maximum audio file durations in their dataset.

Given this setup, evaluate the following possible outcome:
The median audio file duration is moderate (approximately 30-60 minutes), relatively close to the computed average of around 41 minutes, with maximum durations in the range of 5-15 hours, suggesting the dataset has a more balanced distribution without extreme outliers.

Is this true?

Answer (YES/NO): NO